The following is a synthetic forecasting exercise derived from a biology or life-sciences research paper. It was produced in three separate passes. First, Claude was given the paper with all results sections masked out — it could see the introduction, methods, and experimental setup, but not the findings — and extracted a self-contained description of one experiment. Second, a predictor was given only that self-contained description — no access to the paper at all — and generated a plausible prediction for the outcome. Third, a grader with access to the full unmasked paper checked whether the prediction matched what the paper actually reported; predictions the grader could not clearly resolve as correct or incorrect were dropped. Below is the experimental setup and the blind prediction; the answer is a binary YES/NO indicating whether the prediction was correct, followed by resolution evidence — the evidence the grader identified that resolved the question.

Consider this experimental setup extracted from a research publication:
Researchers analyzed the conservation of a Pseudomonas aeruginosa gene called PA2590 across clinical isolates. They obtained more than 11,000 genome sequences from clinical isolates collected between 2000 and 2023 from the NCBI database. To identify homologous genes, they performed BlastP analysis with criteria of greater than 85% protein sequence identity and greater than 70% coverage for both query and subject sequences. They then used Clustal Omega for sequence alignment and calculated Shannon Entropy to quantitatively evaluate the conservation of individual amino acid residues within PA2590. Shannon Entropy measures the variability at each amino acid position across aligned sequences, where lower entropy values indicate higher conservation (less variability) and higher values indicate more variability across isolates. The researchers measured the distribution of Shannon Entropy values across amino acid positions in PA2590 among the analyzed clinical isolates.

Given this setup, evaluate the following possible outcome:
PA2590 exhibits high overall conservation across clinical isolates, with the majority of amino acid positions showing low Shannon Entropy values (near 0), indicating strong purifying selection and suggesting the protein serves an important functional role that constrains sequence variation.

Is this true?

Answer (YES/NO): NO